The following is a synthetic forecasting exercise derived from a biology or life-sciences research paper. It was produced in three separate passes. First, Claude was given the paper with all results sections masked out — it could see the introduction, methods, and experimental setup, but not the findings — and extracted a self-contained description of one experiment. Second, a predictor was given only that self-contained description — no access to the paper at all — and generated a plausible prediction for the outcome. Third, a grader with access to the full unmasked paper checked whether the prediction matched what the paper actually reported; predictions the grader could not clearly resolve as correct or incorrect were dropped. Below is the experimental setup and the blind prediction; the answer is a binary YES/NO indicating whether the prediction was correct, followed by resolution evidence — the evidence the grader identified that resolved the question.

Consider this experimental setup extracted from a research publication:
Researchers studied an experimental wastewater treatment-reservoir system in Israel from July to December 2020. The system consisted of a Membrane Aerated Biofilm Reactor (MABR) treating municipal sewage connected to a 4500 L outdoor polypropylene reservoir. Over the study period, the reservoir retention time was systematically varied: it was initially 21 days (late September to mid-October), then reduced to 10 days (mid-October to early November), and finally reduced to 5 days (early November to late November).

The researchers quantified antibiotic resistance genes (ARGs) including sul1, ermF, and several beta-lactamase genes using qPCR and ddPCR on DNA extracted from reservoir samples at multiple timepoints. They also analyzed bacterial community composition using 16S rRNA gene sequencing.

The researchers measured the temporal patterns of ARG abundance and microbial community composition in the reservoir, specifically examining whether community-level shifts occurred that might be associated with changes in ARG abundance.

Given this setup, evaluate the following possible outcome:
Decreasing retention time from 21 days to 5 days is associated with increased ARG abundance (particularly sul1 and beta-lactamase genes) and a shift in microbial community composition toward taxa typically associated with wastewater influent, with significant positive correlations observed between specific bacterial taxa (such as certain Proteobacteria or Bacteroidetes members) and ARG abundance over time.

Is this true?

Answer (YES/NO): NO